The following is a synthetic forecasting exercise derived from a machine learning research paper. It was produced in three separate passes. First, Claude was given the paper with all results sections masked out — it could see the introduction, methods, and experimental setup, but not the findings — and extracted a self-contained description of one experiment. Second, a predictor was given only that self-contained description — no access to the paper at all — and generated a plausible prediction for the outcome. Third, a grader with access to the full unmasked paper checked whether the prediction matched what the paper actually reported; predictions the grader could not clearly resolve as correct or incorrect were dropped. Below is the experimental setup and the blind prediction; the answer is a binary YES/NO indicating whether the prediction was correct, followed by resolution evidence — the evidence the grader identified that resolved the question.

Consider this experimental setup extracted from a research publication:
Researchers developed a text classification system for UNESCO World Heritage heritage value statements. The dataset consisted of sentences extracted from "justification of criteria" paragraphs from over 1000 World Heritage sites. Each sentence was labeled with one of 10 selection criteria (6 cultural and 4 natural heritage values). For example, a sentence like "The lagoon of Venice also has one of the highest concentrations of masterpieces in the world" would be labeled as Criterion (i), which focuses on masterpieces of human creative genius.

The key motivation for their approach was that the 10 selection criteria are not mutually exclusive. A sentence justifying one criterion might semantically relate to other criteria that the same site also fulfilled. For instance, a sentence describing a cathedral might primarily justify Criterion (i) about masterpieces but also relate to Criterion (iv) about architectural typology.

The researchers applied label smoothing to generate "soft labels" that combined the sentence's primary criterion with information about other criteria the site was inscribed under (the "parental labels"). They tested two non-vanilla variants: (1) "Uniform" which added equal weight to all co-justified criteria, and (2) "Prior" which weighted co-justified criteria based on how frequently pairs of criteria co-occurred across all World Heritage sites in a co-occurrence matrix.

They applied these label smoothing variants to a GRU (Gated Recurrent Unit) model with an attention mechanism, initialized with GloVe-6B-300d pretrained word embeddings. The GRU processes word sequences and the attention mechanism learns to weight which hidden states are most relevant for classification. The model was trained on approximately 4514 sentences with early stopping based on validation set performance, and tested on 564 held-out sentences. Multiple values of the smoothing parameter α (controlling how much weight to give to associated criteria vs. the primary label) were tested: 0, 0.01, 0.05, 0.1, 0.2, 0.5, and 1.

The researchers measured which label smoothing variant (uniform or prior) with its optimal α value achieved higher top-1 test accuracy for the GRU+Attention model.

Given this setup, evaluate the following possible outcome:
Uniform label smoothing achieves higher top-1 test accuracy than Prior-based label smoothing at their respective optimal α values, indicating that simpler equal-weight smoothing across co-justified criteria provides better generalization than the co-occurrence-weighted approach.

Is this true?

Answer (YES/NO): YES